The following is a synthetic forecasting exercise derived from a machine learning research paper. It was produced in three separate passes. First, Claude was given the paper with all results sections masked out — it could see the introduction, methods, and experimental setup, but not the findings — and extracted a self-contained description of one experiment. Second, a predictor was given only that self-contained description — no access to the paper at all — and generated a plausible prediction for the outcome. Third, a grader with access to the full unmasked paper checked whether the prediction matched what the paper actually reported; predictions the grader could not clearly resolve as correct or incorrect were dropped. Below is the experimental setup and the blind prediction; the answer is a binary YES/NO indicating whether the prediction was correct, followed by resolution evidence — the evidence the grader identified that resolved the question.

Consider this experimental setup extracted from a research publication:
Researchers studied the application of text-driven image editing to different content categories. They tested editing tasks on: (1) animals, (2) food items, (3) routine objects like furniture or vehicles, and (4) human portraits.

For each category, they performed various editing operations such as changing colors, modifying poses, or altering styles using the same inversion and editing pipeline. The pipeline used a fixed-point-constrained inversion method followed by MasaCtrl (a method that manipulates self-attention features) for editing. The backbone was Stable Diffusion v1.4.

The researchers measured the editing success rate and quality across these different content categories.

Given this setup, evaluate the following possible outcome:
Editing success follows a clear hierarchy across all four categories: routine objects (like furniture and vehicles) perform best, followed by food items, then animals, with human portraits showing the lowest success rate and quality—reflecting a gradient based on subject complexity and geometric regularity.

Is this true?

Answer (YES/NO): NO